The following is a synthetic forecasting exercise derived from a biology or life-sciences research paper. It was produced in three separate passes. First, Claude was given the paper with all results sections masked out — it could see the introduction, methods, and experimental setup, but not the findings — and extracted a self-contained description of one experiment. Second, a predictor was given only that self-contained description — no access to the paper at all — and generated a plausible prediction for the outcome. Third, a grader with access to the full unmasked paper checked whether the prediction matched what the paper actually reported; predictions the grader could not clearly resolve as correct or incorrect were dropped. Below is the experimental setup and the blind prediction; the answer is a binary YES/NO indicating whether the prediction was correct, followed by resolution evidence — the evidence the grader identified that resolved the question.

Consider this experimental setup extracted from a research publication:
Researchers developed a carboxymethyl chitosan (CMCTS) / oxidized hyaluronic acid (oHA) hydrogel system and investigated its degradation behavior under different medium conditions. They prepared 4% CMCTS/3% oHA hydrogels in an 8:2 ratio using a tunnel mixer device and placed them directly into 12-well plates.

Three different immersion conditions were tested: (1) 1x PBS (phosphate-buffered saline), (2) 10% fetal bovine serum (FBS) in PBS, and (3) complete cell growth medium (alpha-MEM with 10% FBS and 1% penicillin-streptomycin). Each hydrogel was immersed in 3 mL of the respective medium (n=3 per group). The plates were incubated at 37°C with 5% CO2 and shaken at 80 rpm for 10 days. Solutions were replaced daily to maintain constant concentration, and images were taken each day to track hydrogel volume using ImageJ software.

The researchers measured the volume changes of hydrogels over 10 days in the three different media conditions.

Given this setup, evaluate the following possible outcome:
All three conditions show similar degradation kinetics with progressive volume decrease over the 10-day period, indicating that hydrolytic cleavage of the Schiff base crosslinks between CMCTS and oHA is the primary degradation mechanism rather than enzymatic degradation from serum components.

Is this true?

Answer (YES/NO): NO